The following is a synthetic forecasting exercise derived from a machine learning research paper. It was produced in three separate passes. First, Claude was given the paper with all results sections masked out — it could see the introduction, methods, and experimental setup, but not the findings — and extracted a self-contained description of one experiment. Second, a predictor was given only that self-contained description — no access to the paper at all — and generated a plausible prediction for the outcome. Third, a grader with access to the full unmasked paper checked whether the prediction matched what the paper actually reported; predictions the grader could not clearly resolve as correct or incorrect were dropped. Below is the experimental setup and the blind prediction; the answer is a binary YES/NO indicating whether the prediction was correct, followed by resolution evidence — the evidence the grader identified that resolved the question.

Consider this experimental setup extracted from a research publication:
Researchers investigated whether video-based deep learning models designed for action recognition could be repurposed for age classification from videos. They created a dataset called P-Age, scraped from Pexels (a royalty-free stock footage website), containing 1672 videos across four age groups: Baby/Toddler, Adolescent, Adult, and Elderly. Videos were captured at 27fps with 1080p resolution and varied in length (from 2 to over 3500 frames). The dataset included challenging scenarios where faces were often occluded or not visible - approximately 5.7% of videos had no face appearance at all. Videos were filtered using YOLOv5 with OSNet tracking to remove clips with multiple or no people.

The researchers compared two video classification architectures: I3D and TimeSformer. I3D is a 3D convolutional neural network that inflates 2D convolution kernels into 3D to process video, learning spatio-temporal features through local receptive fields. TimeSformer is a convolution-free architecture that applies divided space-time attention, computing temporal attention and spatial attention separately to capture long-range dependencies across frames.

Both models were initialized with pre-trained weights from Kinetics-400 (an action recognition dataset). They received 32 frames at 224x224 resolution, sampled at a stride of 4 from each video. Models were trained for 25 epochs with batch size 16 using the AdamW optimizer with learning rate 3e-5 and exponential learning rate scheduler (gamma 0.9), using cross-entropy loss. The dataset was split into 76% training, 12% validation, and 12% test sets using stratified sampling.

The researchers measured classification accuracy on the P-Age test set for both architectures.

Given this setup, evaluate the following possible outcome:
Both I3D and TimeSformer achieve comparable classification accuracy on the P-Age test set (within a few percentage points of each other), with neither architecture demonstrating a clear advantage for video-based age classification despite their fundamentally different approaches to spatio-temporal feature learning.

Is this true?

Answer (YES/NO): NO